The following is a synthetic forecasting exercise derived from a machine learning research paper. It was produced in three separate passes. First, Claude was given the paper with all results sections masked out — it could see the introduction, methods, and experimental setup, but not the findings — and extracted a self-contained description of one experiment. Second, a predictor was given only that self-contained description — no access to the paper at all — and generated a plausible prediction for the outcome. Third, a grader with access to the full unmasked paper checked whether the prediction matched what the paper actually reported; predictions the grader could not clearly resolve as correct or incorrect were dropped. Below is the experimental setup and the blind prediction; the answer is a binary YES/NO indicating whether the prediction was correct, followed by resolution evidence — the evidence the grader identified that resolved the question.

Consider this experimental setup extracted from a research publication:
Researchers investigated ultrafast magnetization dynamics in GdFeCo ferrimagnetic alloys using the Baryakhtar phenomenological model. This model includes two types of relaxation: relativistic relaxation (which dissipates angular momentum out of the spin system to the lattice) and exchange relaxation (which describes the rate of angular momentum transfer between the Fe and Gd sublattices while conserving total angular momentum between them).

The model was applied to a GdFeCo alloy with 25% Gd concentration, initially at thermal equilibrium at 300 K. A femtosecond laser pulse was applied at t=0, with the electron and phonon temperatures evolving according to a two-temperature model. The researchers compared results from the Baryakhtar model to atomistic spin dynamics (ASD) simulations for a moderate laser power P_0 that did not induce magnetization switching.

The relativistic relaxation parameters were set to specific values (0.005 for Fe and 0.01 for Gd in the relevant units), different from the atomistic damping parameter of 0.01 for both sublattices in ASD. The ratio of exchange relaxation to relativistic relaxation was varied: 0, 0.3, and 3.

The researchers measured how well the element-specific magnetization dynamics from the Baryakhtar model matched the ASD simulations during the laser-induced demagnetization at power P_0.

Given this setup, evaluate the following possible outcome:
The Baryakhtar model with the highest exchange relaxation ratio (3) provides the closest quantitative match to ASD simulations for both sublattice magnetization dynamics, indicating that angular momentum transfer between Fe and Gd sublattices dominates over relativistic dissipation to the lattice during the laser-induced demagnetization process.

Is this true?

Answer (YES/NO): NO